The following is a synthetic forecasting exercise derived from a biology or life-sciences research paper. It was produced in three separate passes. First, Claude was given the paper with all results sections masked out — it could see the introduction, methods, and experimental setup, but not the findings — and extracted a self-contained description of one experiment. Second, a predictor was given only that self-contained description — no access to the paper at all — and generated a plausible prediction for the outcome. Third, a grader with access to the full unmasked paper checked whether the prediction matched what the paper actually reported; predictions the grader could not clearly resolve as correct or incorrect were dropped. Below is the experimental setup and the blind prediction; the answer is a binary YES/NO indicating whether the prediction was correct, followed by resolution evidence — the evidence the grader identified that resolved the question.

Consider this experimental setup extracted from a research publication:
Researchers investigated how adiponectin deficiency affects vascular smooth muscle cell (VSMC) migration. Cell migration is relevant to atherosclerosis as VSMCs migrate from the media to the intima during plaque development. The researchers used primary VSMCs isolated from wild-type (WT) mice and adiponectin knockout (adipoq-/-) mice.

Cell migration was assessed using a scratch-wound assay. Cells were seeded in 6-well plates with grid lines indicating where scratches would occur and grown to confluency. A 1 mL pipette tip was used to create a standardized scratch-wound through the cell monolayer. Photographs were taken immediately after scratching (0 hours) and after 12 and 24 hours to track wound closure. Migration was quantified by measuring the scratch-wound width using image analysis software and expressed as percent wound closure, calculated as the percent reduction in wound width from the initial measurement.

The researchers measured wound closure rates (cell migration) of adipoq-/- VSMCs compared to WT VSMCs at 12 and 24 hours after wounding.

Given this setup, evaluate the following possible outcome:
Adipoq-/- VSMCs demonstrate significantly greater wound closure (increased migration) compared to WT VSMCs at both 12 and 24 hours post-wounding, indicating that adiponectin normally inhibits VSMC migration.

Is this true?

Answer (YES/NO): YES